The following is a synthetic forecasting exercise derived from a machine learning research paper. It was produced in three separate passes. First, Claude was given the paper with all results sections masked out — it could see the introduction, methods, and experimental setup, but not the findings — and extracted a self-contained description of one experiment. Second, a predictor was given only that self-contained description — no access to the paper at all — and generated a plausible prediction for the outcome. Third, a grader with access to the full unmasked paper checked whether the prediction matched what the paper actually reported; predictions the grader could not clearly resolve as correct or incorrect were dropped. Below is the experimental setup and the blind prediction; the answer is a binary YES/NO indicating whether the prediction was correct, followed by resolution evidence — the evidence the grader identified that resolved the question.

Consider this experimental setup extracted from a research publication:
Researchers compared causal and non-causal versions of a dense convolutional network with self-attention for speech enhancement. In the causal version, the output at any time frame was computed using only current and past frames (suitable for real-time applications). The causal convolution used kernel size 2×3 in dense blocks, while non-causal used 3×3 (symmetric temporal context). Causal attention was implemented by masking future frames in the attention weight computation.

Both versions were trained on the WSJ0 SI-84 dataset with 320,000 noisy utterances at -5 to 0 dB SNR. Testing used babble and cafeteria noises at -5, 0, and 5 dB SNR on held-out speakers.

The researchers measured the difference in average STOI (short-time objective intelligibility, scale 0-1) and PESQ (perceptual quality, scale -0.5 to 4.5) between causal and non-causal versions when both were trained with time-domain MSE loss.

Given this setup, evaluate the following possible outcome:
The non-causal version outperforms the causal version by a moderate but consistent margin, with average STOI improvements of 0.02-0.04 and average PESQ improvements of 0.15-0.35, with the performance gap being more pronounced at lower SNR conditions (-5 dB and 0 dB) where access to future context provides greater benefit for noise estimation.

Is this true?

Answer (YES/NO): NO